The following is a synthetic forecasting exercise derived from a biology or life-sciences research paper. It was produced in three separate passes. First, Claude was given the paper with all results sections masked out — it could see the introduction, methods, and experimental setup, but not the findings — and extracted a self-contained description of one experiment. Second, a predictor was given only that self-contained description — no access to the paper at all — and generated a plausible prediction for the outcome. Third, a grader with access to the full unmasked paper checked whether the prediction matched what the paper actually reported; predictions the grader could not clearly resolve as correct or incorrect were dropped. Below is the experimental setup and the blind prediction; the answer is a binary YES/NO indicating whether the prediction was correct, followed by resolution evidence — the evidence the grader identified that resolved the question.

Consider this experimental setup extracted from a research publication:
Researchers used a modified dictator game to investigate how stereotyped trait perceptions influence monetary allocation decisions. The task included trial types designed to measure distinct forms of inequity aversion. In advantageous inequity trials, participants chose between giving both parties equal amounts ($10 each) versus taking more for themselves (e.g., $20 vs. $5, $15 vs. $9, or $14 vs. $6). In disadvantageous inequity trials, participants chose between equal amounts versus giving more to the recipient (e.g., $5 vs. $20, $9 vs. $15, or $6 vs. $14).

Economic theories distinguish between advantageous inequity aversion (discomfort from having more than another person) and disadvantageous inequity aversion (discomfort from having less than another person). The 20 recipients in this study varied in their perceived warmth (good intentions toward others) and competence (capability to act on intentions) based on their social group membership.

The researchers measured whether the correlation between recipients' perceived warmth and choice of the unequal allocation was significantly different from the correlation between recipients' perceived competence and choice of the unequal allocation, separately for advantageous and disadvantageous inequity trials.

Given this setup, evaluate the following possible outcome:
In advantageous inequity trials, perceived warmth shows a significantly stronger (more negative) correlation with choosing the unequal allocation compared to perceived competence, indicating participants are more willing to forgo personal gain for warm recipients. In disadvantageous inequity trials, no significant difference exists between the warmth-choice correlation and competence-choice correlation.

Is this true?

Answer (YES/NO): NO